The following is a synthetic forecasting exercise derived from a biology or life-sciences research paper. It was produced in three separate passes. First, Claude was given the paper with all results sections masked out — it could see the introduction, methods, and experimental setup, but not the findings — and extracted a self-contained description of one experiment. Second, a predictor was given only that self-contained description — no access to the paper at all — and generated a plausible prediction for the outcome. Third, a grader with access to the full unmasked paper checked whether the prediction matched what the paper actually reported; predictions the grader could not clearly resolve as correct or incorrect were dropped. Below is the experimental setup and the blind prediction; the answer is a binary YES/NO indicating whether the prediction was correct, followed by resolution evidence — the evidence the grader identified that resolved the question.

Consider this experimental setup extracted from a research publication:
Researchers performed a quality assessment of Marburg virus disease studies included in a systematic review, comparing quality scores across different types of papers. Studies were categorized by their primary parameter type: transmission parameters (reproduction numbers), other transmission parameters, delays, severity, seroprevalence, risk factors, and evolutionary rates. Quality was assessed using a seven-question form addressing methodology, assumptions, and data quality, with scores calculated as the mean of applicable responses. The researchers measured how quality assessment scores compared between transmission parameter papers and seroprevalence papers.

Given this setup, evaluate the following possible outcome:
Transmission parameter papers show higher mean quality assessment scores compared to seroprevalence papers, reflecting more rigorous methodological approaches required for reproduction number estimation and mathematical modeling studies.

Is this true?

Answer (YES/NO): YES